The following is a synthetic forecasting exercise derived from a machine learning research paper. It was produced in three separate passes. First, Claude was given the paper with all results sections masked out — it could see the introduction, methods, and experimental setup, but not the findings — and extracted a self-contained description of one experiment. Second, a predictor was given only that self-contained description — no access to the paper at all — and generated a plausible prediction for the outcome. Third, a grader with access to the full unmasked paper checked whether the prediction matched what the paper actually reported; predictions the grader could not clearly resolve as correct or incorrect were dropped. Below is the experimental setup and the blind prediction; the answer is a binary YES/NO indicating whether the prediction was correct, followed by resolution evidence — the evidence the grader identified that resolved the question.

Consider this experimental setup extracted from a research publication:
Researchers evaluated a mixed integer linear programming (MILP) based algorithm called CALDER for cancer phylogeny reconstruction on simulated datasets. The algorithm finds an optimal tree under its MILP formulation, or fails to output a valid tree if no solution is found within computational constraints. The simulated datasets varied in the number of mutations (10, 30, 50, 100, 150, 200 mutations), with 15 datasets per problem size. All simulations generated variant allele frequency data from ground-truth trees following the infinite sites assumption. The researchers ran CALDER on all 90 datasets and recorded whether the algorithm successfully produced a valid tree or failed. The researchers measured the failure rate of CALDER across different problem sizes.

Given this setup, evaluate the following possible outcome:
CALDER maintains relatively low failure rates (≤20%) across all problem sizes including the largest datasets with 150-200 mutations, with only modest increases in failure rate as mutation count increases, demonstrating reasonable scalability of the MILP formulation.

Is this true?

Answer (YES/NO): NO